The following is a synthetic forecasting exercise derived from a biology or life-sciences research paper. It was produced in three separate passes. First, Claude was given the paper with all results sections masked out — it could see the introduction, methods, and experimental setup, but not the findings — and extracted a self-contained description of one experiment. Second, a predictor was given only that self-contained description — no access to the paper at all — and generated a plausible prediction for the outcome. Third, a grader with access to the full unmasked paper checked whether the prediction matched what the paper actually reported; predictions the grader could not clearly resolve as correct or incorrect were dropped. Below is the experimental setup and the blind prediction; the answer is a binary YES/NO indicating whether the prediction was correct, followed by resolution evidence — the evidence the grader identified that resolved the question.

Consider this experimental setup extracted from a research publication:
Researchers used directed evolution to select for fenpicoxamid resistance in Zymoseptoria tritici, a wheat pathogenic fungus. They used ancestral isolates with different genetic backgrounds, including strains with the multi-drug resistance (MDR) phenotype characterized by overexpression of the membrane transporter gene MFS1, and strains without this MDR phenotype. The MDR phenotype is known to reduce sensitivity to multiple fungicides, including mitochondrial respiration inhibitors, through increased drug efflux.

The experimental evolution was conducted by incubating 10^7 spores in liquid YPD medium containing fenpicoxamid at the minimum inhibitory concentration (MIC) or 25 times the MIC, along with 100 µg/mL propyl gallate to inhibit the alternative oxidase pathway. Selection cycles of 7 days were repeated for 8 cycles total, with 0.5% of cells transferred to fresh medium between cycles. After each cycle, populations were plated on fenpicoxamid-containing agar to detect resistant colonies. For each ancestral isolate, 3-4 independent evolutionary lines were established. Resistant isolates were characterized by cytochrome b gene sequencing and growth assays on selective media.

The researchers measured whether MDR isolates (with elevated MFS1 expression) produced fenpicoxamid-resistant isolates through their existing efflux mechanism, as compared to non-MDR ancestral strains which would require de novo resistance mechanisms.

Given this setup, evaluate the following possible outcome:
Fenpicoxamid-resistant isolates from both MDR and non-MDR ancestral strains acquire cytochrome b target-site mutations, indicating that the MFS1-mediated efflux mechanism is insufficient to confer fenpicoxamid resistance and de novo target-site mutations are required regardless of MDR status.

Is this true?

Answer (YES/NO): NO